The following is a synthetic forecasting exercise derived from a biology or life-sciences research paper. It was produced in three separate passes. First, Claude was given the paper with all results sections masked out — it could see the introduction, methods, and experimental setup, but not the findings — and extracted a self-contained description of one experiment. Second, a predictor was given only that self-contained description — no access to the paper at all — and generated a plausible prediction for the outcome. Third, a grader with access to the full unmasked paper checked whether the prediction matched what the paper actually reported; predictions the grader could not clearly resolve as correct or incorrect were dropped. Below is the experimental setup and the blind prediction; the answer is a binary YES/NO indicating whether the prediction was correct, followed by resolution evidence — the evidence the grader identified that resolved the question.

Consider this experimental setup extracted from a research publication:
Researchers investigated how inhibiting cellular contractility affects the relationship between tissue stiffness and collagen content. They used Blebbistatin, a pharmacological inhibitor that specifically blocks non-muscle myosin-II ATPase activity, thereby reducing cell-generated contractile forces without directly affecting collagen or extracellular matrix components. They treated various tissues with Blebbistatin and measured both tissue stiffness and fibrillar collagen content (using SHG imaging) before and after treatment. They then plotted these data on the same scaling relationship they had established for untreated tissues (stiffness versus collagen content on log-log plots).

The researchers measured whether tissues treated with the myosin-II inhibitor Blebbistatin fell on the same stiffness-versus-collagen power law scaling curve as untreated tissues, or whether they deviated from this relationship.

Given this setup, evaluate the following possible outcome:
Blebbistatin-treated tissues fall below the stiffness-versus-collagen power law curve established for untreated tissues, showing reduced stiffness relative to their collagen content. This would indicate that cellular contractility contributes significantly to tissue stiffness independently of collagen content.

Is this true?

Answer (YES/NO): NO